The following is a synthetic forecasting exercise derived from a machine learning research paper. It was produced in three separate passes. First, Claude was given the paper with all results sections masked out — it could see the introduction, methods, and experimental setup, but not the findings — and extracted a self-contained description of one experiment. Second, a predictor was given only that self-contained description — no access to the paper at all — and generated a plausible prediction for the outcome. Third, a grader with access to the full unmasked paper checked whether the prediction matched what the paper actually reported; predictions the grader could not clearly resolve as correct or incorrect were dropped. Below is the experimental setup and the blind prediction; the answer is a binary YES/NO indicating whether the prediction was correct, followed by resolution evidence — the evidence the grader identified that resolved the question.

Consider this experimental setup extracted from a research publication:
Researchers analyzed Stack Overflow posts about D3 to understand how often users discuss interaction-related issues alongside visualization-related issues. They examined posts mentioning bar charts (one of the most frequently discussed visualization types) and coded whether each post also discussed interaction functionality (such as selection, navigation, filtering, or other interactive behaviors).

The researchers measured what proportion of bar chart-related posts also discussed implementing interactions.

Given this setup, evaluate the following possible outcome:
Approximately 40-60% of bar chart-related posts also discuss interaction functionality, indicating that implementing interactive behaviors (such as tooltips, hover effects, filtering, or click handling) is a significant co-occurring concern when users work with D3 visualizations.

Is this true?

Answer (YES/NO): NO